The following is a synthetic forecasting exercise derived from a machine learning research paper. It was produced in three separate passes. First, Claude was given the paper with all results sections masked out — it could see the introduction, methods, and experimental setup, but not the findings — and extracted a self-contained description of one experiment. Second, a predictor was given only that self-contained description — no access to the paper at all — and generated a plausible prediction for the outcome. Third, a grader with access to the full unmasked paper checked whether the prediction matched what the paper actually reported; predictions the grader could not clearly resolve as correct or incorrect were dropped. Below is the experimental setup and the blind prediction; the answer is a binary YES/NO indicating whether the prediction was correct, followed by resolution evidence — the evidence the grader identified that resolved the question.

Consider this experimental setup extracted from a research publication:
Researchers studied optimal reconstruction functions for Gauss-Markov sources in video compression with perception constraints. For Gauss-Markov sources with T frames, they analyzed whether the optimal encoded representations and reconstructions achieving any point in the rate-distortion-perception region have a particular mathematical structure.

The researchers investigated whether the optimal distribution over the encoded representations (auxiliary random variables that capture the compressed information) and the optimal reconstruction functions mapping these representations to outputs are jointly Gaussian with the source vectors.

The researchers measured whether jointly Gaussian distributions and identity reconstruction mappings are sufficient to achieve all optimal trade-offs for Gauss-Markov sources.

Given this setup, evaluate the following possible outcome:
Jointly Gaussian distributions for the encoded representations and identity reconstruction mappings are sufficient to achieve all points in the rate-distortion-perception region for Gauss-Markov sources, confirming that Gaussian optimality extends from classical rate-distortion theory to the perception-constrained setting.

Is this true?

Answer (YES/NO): YES